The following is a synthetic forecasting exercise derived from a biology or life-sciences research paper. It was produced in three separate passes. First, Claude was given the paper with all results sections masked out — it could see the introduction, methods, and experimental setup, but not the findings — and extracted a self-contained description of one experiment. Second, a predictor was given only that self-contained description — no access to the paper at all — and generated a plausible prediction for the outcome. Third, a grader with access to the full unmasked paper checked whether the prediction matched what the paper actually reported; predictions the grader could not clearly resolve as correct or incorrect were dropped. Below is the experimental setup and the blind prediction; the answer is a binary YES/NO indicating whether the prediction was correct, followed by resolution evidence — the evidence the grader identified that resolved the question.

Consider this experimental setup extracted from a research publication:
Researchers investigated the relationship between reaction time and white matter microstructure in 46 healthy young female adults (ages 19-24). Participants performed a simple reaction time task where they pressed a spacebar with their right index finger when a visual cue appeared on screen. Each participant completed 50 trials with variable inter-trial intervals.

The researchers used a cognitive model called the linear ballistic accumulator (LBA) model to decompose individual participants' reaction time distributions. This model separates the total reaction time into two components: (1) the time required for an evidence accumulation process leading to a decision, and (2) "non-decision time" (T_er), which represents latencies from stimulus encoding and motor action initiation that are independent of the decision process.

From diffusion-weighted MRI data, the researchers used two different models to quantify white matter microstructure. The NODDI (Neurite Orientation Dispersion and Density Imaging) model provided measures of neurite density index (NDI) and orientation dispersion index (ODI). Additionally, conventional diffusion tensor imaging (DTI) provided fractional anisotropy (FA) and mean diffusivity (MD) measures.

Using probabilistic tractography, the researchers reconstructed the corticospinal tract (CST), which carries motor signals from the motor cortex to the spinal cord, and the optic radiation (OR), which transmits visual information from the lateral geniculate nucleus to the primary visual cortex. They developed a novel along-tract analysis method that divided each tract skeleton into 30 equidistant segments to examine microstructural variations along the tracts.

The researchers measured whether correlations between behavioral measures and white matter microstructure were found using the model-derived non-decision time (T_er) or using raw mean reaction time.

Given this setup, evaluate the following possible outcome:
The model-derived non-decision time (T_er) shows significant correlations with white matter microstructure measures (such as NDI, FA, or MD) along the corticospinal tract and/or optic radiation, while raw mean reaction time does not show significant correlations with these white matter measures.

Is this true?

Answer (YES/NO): YES